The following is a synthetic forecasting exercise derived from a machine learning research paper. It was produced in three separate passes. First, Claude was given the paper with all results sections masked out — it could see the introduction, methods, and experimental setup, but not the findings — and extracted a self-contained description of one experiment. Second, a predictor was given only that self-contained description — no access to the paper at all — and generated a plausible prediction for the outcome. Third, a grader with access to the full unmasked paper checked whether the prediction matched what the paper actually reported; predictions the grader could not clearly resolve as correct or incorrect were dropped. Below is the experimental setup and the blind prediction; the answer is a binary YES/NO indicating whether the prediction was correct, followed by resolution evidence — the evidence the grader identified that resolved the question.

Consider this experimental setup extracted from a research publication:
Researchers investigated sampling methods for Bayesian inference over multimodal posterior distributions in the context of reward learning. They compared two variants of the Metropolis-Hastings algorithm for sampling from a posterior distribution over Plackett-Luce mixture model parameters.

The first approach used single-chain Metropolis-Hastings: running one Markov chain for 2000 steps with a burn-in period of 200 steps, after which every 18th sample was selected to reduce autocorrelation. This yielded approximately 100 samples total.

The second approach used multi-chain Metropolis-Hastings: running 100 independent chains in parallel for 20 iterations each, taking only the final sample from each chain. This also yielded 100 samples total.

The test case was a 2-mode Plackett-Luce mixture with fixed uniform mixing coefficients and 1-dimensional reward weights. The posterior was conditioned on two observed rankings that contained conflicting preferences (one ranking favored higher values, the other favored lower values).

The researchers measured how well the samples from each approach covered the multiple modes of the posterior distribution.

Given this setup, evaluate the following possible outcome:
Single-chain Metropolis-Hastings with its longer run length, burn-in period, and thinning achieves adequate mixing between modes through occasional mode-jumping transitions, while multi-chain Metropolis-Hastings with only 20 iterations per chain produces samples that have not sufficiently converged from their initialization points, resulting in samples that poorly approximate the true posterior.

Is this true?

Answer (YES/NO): NO